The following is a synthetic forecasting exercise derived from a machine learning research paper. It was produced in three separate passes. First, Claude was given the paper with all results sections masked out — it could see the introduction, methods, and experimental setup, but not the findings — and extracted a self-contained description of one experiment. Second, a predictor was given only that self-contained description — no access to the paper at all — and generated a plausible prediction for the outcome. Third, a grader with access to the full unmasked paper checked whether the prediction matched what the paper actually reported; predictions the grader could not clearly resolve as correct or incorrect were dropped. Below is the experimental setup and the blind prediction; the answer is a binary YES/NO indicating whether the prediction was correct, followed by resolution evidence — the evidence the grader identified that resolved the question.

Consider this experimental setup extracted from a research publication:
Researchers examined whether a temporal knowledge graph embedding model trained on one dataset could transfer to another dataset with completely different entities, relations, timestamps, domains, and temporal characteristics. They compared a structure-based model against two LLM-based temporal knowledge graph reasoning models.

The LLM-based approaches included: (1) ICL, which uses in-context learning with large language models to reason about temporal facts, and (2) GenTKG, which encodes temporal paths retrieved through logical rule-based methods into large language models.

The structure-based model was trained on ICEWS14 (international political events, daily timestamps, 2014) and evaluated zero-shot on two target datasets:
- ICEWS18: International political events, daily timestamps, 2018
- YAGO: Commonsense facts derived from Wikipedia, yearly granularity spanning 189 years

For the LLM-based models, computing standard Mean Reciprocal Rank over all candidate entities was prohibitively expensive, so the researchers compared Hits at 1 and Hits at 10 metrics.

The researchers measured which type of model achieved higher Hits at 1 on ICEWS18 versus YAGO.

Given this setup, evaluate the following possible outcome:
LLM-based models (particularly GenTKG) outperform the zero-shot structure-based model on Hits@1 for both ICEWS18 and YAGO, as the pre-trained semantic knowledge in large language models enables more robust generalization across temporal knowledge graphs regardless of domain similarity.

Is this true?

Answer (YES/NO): NO